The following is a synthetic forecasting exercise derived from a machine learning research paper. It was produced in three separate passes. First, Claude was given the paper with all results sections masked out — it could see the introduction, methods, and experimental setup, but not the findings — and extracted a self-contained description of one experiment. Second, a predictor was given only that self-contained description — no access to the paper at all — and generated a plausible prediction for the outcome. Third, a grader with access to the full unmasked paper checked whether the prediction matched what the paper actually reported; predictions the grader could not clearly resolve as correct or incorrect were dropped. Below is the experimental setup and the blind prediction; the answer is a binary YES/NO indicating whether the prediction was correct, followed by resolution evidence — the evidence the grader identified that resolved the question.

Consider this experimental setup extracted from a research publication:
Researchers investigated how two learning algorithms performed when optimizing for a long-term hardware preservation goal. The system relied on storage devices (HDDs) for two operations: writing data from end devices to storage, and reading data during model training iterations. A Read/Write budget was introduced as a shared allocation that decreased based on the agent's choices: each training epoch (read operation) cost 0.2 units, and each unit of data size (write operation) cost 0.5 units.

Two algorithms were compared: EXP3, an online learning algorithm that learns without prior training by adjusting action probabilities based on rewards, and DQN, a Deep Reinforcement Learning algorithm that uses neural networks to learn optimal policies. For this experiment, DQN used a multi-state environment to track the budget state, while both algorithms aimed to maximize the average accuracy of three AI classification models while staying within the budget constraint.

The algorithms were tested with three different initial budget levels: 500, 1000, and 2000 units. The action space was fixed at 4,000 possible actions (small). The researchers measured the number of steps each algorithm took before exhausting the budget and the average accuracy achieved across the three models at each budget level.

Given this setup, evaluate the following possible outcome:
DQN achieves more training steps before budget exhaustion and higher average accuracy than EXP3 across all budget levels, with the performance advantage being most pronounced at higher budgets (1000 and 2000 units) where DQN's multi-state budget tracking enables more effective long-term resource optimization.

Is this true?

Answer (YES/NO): NO